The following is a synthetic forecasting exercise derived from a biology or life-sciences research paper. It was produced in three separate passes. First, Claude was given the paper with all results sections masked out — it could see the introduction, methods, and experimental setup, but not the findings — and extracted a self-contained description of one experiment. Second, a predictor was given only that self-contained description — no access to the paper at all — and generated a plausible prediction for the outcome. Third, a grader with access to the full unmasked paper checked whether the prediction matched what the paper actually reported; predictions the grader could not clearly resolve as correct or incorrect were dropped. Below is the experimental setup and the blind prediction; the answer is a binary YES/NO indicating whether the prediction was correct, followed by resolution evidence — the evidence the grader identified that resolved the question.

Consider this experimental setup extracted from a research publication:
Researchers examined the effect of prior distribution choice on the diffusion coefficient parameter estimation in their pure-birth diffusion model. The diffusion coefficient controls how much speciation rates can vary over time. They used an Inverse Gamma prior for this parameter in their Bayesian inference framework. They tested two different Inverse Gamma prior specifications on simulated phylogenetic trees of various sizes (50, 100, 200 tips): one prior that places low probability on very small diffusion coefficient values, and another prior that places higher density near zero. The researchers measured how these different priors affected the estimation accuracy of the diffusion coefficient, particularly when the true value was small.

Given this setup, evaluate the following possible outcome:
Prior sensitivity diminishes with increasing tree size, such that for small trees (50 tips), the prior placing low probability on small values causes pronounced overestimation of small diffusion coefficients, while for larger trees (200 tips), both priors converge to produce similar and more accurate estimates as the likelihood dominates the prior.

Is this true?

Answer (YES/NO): YES